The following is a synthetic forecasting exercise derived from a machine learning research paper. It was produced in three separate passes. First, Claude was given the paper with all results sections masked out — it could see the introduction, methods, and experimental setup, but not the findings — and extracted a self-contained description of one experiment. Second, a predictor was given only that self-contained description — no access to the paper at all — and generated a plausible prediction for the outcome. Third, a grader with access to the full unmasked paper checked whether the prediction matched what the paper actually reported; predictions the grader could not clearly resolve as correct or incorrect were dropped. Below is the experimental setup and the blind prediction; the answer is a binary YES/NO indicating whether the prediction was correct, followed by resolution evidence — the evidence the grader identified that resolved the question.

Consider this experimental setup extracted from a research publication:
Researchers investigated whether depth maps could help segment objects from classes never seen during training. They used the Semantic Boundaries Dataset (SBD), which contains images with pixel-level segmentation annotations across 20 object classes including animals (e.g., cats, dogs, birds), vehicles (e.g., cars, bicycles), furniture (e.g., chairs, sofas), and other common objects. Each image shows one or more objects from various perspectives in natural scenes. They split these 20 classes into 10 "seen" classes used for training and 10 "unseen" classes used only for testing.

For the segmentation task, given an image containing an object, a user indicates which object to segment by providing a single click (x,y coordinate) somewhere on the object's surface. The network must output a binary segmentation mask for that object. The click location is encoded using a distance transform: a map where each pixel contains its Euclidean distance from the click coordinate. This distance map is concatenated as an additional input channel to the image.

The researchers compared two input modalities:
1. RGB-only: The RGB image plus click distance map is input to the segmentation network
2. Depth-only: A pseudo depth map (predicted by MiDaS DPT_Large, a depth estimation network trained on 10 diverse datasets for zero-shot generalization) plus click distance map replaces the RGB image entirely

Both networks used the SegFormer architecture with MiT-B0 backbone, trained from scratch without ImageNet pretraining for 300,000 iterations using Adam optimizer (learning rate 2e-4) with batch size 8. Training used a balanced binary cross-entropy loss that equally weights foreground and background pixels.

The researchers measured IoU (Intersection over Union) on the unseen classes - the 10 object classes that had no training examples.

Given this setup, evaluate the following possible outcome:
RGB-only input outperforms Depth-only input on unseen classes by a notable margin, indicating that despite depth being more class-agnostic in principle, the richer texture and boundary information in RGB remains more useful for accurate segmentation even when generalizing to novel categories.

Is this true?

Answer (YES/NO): NO